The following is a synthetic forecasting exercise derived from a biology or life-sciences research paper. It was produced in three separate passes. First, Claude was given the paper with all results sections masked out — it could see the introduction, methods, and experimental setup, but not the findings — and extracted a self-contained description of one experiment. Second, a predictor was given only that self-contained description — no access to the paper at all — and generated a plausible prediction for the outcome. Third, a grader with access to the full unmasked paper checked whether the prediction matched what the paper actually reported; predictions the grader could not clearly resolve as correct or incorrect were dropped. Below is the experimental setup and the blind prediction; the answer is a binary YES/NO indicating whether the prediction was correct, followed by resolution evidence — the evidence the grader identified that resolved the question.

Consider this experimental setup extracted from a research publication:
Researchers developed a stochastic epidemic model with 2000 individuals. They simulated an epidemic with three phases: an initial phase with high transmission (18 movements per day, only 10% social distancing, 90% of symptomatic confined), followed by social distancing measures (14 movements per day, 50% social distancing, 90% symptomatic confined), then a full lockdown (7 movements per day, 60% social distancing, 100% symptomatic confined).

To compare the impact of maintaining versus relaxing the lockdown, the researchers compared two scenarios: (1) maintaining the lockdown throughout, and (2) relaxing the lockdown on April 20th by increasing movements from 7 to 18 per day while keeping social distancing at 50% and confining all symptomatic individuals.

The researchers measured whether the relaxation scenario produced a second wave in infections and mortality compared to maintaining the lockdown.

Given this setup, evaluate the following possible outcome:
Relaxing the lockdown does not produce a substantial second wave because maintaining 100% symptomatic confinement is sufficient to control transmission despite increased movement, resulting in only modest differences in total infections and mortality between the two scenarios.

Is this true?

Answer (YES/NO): NO